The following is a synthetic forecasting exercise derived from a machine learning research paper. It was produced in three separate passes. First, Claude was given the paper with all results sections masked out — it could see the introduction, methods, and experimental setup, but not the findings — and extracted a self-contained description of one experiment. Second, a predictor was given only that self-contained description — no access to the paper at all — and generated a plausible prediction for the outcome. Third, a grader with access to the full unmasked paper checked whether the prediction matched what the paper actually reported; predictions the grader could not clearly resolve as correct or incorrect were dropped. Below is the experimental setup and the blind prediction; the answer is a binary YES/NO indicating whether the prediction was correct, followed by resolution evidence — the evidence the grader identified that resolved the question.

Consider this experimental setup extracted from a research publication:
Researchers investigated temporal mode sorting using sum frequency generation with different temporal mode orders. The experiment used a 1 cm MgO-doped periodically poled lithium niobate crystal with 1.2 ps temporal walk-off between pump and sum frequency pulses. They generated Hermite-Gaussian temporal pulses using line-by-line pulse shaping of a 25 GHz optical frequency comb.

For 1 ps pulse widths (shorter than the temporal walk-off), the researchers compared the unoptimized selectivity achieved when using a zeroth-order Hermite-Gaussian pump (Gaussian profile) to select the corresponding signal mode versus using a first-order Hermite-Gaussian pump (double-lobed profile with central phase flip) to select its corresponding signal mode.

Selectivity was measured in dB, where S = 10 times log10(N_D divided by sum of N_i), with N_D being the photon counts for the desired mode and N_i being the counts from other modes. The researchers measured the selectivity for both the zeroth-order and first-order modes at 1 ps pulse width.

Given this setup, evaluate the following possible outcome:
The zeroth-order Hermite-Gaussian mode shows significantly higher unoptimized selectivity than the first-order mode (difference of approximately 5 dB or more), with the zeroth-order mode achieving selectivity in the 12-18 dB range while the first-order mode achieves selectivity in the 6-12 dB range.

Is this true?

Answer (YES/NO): NO